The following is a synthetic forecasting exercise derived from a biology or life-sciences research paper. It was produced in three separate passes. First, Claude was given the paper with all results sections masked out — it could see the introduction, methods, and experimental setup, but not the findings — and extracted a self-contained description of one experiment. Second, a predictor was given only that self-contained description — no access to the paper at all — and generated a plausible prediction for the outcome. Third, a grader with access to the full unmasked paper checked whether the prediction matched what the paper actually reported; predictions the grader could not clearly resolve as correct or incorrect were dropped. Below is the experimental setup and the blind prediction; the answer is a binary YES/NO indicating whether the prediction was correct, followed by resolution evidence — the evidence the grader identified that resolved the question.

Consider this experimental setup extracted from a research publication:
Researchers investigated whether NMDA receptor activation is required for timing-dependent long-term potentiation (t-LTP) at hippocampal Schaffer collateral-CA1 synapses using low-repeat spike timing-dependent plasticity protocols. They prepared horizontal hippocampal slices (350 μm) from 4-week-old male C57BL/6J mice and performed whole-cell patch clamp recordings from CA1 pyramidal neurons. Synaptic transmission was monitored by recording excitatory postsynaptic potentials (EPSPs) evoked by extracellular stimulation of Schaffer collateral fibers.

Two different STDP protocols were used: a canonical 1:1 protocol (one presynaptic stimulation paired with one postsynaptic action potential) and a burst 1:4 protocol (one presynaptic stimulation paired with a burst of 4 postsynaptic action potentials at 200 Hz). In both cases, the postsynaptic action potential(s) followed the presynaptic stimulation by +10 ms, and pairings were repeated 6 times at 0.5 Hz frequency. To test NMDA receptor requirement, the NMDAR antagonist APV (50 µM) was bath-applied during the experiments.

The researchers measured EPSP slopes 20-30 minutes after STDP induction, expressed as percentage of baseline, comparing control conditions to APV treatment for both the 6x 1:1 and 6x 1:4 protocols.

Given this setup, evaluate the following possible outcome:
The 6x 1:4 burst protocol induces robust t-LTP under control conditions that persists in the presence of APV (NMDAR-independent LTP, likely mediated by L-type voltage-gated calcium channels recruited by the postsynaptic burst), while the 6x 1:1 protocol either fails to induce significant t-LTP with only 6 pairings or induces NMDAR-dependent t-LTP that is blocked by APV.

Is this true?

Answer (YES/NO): NO